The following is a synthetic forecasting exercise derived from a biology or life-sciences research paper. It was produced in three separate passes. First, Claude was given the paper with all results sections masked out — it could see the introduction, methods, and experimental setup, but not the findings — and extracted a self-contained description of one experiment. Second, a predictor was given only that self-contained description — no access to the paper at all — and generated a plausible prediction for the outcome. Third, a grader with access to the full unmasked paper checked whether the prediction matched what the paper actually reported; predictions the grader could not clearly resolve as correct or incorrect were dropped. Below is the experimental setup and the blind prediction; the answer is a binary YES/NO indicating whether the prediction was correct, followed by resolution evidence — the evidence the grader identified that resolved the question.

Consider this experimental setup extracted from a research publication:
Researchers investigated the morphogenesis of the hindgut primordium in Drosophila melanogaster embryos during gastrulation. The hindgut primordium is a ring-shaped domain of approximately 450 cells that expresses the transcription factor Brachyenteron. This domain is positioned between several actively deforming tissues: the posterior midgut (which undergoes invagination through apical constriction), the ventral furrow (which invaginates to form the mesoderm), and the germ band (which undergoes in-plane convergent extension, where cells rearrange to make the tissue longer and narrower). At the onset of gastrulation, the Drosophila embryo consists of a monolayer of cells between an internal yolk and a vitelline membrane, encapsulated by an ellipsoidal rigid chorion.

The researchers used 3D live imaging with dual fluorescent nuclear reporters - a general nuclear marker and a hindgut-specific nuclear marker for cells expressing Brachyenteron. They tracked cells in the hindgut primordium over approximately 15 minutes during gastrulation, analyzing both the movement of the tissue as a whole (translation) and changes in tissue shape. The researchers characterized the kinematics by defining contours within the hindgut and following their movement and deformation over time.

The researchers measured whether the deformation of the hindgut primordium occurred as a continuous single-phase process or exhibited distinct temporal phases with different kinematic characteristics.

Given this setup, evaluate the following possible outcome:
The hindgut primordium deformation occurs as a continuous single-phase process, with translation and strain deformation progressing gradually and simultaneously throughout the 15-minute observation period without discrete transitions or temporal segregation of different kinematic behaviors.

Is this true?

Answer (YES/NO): NO